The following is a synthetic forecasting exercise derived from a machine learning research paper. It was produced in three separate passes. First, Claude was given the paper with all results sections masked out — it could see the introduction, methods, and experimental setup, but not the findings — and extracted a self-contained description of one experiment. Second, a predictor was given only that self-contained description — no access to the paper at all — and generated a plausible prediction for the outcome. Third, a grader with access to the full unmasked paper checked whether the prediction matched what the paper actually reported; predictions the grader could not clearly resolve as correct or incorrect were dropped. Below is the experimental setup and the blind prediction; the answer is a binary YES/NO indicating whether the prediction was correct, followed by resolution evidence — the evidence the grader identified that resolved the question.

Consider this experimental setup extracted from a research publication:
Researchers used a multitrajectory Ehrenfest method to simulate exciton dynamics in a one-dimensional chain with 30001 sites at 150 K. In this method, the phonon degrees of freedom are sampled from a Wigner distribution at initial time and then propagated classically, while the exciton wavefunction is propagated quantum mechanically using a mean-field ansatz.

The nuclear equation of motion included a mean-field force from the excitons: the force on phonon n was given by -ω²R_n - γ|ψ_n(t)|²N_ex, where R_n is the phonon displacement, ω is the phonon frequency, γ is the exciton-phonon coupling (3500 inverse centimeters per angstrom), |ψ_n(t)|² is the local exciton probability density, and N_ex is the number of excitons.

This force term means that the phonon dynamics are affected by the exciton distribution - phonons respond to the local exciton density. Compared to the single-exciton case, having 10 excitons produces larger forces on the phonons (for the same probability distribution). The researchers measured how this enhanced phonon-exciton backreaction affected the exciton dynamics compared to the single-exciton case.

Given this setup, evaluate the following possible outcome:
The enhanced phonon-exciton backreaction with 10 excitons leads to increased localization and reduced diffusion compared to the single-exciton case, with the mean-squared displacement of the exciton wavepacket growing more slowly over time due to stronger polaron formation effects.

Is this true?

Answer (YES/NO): NO